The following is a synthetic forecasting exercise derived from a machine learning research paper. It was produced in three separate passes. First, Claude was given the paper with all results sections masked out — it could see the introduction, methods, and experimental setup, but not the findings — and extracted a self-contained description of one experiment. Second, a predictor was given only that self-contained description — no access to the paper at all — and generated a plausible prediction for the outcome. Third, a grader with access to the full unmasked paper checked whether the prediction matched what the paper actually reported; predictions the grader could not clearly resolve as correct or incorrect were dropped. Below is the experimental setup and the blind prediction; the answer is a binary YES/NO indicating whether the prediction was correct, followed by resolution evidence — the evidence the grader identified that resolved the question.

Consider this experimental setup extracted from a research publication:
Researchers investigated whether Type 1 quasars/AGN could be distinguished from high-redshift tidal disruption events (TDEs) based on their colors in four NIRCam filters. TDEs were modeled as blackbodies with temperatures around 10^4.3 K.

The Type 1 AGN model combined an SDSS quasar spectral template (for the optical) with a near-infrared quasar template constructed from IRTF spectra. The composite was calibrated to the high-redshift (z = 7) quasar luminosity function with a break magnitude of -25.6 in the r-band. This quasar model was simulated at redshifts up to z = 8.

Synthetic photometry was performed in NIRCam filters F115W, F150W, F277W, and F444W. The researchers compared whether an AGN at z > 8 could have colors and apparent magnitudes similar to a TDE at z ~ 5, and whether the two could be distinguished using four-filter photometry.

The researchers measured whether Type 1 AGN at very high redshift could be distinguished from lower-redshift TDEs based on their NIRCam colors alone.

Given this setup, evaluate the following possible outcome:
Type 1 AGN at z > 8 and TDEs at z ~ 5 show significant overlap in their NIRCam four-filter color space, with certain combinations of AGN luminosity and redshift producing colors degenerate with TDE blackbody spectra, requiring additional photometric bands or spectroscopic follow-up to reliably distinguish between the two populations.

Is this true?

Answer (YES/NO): NO